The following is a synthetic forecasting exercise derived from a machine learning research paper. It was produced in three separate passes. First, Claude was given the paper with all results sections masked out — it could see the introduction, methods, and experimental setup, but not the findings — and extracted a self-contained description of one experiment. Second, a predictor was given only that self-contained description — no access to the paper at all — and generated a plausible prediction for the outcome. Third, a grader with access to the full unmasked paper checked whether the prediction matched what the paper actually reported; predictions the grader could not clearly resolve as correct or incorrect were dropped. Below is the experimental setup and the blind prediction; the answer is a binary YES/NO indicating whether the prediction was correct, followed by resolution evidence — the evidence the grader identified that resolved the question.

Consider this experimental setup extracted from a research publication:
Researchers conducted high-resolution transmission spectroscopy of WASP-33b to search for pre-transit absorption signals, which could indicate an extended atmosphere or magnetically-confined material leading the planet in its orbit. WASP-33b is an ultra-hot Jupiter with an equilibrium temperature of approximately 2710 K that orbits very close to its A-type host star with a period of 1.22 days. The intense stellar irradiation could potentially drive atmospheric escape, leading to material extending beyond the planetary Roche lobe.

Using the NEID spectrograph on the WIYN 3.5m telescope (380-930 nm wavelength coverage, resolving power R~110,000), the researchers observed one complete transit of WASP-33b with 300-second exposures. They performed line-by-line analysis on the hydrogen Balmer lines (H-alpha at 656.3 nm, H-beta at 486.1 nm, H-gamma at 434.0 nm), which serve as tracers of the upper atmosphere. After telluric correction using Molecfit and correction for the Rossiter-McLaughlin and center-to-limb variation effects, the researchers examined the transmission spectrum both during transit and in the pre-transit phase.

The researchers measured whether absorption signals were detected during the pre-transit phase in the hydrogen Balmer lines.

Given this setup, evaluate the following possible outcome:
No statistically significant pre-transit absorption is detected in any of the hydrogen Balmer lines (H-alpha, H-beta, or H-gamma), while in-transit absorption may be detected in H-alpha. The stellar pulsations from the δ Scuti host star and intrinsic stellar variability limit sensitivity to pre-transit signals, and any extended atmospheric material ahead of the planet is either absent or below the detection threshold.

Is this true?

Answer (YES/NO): NO